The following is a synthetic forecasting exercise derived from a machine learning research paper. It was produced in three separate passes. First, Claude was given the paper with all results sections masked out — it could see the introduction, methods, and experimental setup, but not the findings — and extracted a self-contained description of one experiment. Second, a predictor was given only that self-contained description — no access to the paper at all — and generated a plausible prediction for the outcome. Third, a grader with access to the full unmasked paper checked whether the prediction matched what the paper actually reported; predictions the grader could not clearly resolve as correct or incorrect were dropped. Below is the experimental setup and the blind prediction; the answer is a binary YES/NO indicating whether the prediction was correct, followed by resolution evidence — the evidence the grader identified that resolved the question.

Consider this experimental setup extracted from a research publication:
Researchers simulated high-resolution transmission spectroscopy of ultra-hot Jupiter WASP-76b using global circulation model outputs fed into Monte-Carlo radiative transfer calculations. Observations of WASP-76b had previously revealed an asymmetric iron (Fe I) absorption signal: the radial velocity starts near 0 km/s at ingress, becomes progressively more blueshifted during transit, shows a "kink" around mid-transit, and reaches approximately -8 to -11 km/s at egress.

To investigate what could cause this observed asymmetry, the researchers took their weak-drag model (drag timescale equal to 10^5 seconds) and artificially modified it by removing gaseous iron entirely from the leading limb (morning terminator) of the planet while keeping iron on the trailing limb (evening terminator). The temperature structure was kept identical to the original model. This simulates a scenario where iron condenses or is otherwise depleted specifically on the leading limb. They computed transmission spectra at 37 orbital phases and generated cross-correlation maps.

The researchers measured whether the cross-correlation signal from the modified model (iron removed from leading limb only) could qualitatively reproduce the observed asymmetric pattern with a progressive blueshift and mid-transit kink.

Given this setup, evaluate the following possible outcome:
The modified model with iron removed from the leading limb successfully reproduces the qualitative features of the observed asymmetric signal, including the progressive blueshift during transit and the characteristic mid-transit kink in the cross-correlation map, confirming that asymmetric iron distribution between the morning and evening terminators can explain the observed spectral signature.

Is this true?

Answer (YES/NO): YES